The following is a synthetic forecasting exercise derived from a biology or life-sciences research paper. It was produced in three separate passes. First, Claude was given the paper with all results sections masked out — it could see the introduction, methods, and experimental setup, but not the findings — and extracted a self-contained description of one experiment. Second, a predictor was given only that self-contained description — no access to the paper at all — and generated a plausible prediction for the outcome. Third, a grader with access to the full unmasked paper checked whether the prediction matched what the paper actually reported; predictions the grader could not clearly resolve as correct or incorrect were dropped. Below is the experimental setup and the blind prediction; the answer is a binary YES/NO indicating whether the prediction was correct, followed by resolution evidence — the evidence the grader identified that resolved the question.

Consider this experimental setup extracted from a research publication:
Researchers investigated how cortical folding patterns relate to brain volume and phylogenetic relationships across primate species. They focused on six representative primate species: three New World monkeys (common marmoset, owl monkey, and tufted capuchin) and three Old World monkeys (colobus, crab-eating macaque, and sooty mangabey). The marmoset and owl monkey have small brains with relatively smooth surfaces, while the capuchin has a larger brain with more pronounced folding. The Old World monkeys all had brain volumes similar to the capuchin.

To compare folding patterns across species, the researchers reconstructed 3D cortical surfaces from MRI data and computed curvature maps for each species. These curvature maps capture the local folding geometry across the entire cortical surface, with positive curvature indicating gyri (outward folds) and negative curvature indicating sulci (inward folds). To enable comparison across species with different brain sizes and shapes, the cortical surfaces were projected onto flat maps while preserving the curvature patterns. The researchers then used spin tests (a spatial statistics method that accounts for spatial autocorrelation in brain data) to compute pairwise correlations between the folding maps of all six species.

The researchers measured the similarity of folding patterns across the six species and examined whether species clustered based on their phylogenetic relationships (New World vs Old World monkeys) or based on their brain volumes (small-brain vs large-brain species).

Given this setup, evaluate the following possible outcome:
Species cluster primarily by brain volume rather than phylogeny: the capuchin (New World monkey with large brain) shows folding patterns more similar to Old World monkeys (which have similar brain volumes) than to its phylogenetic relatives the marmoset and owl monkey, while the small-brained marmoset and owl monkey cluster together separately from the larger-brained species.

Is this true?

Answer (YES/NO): YES